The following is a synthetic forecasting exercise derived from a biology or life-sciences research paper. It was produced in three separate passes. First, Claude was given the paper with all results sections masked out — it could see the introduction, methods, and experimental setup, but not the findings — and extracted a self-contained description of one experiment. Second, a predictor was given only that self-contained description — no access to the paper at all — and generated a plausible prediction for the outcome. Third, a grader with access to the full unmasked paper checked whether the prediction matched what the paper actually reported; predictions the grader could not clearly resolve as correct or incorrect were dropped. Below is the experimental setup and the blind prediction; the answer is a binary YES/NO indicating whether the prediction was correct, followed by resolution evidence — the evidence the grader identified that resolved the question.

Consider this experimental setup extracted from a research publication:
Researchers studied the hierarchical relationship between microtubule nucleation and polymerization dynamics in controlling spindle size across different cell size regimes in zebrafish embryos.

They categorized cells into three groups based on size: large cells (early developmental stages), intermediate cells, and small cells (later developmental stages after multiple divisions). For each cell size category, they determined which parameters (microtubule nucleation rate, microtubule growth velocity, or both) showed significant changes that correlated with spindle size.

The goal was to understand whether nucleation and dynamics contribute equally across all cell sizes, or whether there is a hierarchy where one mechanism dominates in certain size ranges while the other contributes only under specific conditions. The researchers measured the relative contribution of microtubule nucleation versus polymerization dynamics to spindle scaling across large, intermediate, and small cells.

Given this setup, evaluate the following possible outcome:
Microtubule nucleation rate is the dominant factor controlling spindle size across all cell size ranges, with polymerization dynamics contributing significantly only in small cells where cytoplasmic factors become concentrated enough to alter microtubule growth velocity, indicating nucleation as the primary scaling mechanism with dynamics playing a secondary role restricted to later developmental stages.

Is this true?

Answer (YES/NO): YES